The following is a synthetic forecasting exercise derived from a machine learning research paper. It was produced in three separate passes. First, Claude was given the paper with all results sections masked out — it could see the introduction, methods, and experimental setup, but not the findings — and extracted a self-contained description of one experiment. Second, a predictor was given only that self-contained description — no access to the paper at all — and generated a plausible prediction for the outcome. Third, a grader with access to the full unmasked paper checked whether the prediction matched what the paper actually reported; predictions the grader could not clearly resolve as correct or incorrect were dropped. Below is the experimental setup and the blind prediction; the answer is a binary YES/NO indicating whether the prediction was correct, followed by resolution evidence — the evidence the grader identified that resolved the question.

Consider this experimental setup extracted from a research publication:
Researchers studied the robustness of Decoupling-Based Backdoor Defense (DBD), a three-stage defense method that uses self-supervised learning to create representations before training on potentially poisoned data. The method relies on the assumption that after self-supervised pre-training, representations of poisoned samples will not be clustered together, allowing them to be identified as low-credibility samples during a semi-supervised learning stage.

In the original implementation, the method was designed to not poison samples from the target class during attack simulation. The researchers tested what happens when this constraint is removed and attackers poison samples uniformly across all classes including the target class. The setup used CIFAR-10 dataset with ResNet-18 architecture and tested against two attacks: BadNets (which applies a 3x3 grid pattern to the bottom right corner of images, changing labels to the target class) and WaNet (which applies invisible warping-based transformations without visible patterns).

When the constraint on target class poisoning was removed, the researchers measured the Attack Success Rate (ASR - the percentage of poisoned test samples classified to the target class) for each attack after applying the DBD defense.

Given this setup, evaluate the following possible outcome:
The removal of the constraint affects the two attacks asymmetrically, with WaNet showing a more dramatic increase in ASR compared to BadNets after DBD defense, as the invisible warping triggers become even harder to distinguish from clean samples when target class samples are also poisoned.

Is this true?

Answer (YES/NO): NO